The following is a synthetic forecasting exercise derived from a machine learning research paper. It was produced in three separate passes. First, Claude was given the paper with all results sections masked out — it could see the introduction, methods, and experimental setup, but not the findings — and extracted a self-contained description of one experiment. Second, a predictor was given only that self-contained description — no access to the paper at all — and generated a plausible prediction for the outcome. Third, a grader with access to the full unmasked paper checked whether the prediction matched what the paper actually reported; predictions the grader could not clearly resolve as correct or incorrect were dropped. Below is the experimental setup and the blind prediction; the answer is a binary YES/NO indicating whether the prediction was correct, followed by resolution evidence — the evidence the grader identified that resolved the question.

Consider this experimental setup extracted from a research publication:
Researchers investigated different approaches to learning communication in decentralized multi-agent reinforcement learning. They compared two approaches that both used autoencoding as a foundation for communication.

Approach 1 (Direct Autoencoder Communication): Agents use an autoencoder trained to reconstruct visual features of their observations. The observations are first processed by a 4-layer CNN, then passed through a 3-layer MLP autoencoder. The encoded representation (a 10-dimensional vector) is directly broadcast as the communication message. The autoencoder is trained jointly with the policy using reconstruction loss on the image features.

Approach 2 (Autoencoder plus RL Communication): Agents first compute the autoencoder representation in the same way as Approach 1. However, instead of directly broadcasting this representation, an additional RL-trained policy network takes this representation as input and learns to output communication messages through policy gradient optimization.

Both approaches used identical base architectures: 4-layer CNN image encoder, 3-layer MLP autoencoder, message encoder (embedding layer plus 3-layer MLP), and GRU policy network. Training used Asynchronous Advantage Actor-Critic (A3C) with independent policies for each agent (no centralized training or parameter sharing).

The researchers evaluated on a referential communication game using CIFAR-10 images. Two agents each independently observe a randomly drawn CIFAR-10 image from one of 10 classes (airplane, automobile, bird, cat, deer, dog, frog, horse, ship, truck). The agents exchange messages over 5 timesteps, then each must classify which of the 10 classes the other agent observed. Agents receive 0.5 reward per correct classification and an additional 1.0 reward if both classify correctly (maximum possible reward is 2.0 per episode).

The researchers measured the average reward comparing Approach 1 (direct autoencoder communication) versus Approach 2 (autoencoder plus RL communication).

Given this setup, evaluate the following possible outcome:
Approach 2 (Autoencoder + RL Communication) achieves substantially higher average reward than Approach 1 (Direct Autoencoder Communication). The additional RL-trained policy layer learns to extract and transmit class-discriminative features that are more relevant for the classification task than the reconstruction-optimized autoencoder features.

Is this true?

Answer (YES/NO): NO